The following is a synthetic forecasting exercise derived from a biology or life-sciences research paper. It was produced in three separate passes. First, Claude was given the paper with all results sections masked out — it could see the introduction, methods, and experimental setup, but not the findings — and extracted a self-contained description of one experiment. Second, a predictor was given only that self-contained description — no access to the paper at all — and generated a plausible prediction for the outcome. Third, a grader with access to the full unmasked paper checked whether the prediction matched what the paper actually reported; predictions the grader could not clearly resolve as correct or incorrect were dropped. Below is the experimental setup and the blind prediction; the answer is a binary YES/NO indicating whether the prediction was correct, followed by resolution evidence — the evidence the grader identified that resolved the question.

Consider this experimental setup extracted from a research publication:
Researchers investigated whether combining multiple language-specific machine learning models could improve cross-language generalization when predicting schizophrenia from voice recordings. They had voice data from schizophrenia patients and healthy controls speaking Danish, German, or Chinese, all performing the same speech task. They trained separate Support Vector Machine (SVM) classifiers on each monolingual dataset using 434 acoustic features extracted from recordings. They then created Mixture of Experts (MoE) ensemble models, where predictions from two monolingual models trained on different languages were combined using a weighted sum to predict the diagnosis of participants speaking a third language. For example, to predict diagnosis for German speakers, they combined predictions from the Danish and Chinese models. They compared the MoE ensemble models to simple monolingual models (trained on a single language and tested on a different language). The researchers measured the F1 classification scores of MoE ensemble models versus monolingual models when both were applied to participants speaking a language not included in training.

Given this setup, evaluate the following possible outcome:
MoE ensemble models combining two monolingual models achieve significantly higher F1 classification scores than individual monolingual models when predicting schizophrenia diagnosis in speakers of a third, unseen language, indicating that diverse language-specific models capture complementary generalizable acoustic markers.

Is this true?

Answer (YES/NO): NO